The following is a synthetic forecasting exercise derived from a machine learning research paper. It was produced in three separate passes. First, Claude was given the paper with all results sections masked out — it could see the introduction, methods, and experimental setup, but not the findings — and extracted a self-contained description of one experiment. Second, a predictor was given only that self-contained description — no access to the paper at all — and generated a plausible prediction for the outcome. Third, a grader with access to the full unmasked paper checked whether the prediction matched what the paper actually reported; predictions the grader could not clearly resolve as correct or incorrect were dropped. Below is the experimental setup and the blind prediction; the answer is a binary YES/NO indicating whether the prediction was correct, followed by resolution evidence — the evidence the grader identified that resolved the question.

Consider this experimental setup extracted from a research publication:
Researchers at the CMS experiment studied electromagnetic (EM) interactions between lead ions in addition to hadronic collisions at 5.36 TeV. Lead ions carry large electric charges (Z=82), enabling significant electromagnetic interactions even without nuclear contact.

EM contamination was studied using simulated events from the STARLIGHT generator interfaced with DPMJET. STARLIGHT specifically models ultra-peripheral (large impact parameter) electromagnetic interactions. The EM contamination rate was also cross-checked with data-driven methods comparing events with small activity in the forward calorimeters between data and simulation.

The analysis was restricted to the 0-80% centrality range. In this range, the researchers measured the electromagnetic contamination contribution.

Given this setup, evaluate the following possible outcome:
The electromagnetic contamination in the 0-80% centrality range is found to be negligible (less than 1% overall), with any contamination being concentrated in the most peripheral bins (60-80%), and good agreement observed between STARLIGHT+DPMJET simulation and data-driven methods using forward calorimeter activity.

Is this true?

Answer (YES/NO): NO